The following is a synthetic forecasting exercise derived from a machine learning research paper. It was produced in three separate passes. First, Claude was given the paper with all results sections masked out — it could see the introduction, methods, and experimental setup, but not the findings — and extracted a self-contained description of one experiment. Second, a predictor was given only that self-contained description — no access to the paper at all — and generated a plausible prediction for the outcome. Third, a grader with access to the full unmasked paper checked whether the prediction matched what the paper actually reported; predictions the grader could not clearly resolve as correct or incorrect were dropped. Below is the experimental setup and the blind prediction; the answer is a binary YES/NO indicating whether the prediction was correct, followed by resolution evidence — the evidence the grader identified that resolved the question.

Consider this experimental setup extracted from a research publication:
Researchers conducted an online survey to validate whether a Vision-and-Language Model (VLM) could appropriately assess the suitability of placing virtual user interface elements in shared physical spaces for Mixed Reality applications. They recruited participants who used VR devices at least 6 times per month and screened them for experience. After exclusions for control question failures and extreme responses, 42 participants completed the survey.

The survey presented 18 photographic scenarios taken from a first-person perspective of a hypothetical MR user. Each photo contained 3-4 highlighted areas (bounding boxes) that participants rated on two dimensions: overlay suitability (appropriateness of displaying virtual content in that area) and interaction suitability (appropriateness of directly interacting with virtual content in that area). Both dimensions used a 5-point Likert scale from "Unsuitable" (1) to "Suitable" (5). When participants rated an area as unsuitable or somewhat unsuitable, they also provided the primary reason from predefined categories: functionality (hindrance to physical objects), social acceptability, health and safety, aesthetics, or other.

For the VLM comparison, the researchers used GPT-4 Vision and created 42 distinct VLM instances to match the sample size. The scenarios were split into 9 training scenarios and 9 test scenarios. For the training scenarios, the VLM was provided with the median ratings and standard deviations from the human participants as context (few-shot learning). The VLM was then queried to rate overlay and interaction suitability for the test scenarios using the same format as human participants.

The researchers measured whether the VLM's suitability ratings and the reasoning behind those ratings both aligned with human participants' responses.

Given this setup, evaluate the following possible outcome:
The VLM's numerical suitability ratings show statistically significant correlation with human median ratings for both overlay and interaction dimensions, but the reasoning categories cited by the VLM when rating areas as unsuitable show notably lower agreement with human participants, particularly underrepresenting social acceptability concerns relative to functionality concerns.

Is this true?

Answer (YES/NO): NO